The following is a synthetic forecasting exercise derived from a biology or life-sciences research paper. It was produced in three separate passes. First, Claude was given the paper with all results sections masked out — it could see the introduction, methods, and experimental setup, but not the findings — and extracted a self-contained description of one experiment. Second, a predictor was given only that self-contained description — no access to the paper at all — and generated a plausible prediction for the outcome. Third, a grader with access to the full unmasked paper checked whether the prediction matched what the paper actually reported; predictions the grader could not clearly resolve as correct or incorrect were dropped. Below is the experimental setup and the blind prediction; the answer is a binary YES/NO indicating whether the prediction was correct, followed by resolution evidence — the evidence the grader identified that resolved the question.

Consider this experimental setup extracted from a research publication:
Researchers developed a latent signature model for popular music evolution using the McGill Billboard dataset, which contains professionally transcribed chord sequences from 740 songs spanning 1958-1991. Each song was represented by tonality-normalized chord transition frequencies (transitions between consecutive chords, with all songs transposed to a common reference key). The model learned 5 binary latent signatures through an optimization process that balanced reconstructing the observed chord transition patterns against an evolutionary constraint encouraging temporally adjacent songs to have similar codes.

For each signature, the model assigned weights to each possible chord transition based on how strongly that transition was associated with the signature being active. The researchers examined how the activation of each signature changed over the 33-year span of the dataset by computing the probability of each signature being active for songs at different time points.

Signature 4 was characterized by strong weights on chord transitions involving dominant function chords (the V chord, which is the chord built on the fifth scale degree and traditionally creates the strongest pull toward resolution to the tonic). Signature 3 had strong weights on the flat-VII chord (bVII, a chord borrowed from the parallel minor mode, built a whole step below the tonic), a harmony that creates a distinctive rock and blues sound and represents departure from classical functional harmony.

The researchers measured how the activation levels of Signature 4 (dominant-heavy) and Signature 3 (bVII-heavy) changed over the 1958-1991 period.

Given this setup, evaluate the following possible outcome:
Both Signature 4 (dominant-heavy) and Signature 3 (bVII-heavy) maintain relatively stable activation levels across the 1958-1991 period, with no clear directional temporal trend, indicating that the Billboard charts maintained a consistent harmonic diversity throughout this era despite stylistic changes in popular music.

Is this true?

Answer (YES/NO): NO